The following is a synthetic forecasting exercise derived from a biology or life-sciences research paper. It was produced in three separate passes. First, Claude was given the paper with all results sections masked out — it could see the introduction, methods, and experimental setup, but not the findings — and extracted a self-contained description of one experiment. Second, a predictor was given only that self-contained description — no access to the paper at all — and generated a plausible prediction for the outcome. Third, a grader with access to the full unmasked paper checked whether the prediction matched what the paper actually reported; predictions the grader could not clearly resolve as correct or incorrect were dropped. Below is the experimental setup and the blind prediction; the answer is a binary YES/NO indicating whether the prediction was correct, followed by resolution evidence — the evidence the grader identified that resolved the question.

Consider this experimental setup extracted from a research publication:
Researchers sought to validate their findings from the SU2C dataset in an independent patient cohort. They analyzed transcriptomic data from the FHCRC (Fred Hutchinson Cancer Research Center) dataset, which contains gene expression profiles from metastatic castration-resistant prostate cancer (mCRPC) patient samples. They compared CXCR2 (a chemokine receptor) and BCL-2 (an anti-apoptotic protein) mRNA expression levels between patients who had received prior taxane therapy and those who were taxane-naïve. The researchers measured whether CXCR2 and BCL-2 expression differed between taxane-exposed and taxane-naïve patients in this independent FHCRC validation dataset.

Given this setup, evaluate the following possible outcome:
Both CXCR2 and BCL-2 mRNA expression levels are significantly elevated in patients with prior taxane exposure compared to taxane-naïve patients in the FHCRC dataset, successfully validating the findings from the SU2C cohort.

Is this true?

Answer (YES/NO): NO